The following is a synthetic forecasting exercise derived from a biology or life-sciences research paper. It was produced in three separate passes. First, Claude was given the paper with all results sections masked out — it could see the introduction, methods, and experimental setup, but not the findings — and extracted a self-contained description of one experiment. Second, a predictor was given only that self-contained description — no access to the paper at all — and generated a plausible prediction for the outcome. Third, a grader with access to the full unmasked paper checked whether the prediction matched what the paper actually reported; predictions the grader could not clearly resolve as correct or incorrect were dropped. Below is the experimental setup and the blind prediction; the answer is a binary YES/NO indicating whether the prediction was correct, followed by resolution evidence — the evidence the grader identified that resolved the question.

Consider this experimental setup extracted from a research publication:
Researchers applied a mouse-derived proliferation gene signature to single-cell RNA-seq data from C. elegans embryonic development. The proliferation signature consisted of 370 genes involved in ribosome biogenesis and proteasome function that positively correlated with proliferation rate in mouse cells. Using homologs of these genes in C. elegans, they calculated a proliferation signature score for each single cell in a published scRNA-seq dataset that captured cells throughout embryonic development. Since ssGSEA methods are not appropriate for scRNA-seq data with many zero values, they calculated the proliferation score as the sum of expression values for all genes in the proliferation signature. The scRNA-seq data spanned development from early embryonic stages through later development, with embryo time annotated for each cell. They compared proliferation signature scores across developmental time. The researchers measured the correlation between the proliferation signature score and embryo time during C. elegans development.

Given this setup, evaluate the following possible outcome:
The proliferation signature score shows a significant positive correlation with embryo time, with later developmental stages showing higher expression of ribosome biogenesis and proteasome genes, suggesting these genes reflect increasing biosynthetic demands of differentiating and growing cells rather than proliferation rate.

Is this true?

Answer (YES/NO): NO